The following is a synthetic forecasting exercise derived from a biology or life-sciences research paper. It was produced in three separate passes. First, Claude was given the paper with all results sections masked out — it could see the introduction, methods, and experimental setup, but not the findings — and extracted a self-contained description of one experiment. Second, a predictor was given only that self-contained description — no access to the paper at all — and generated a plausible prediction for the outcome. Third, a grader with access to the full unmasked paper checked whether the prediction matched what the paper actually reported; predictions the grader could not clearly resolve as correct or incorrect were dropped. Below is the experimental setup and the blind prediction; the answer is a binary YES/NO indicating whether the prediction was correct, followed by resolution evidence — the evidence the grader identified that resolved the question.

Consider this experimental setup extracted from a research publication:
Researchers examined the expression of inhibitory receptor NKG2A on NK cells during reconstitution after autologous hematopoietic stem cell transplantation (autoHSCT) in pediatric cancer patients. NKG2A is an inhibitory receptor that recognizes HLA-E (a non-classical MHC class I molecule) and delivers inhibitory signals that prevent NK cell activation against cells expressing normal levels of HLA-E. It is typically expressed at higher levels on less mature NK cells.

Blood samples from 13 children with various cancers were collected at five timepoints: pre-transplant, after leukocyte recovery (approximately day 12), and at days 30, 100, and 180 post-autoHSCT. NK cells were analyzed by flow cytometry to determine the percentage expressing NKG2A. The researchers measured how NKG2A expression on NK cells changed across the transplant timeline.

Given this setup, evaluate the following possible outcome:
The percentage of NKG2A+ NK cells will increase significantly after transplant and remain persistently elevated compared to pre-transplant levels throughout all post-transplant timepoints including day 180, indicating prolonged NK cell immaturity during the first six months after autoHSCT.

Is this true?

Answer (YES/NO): NO